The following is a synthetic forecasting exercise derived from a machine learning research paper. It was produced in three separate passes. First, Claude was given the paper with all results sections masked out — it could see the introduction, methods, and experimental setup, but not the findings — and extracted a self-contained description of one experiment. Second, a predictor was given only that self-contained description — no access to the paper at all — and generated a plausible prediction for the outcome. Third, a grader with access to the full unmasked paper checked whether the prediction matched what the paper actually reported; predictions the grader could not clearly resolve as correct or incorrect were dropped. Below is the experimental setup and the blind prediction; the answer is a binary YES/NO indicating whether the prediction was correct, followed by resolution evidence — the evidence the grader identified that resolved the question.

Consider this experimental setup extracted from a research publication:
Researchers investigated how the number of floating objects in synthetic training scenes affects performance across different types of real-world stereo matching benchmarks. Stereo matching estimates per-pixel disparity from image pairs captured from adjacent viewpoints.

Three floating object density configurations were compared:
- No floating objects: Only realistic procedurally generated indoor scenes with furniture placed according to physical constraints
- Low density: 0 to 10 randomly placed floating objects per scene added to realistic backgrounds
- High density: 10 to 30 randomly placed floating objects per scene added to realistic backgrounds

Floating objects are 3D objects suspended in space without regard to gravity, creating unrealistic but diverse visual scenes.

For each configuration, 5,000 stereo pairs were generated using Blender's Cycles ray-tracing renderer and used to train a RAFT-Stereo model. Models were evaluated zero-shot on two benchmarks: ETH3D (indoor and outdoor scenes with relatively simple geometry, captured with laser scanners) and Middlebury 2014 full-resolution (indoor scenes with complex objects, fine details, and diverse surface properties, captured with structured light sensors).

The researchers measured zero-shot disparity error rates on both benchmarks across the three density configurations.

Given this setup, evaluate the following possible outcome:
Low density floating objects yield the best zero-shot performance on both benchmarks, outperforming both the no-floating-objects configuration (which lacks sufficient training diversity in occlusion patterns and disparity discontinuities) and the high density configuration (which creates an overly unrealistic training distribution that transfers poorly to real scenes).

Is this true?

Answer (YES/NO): NO